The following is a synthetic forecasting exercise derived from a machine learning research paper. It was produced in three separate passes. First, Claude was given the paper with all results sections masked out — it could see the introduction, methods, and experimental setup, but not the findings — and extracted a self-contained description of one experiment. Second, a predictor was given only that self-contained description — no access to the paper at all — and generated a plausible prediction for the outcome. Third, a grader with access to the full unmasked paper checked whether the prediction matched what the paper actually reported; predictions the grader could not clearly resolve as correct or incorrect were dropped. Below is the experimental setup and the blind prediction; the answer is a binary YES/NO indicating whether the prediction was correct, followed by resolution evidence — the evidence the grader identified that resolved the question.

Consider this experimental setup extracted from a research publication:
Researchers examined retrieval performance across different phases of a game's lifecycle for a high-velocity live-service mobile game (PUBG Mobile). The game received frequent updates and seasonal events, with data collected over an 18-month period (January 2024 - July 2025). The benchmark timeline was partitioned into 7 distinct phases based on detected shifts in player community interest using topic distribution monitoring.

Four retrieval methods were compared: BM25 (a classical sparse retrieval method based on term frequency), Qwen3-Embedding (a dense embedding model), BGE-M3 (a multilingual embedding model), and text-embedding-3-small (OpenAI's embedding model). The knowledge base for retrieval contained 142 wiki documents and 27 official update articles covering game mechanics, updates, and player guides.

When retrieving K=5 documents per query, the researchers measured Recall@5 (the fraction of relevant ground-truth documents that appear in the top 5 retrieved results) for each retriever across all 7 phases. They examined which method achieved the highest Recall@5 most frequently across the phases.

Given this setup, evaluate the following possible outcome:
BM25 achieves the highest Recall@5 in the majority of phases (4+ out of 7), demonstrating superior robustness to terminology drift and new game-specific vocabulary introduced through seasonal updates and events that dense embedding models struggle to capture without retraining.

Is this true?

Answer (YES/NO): NO